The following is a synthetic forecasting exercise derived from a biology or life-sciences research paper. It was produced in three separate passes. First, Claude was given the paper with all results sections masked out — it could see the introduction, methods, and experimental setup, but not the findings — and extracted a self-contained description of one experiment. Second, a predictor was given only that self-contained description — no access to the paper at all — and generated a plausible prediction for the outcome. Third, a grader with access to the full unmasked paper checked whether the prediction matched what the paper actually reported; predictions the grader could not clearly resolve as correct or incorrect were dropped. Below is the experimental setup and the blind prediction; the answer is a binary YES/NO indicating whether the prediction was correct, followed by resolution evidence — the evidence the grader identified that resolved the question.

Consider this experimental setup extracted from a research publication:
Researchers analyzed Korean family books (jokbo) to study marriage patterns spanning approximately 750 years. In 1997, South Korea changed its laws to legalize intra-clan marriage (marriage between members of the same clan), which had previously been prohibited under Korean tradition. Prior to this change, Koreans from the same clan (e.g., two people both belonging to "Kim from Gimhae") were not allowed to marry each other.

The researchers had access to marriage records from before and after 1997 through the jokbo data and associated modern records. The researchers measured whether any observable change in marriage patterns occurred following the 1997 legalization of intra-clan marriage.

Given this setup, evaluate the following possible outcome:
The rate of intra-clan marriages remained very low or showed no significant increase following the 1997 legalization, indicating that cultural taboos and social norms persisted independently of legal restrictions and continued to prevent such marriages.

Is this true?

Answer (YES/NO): NO